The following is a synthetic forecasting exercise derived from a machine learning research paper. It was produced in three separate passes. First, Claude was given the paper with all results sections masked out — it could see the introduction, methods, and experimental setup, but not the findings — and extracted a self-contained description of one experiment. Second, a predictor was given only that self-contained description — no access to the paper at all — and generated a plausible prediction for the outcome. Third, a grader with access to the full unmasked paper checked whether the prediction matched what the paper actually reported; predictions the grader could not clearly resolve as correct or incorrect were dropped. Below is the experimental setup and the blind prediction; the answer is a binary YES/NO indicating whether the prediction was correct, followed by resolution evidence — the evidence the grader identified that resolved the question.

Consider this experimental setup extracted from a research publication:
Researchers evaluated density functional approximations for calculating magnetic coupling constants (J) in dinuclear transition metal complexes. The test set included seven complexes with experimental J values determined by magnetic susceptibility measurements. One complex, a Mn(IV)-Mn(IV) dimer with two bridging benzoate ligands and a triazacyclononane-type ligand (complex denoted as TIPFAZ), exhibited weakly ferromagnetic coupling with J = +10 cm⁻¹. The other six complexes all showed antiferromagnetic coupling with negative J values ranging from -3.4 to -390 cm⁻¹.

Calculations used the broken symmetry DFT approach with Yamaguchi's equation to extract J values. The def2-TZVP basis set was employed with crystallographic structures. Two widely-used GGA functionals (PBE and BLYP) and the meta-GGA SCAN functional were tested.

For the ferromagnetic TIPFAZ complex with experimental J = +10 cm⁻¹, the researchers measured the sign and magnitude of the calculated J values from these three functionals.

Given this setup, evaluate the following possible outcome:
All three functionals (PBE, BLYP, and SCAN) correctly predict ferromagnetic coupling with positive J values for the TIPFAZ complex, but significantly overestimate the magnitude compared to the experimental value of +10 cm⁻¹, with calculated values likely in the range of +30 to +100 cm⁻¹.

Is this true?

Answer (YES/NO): NO